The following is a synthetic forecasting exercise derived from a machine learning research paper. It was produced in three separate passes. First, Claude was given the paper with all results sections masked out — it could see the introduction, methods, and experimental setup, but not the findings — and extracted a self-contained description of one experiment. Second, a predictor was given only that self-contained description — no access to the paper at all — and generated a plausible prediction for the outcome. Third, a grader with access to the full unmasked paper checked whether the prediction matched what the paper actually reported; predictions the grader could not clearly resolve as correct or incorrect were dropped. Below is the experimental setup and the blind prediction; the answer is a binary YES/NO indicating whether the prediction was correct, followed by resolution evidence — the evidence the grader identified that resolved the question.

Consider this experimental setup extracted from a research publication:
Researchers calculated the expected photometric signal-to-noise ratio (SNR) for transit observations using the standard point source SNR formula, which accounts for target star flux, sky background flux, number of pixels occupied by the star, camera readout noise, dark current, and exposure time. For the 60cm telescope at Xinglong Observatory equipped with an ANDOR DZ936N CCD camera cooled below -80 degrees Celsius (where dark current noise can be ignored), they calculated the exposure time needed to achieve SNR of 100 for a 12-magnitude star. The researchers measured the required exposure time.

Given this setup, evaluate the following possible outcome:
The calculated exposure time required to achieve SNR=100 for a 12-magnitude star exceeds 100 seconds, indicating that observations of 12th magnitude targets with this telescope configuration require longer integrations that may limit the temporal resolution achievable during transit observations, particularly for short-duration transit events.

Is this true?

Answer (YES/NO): NO